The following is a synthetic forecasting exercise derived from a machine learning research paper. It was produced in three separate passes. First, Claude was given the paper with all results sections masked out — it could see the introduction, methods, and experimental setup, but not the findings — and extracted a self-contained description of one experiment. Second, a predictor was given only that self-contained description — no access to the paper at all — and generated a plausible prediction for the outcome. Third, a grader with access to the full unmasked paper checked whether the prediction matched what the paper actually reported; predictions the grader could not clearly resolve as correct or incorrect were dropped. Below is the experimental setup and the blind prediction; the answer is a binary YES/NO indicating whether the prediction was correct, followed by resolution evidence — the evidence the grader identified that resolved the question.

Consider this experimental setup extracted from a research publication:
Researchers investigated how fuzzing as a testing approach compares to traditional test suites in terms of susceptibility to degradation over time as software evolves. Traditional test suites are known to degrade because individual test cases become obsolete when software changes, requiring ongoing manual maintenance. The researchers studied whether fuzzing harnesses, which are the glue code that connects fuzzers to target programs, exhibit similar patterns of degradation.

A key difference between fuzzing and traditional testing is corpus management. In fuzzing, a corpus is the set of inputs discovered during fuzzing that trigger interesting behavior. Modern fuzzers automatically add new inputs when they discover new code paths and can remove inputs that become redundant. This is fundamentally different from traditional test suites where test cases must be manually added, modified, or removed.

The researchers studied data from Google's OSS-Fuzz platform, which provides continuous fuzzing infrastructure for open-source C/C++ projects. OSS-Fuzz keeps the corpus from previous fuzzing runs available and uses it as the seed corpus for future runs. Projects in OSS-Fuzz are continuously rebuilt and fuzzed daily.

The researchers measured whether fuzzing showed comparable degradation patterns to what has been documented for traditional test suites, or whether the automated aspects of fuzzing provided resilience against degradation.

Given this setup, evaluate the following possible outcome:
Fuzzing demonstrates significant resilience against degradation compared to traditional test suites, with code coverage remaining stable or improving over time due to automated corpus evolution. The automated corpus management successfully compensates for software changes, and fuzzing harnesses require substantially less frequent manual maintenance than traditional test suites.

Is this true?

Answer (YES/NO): YES